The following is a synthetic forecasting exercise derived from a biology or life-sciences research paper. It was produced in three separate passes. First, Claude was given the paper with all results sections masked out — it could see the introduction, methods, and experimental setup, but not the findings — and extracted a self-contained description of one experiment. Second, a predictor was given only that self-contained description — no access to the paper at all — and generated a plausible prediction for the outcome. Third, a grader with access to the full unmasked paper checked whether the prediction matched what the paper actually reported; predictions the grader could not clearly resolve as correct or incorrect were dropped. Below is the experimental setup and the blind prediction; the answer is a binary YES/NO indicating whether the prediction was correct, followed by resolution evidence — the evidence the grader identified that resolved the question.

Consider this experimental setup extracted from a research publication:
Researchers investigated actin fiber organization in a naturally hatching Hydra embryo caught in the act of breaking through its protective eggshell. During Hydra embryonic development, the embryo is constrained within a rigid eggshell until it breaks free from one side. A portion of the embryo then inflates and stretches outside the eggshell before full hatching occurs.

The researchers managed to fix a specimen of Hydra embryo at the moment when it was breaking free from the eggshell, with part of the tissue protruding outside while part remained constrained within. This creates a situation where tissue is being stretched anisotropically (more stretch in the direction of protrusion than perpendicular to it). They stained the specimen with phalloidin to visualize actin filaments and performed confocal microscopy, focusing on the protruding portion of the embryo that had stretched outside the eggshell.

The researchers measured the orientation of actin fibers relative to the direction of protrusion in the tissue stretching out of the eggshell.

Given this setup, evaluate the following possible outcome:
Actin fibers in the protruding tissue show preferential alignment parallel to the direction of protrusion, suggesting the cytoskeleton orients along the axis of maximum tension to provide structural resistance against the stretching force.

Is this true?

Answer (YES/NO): YES